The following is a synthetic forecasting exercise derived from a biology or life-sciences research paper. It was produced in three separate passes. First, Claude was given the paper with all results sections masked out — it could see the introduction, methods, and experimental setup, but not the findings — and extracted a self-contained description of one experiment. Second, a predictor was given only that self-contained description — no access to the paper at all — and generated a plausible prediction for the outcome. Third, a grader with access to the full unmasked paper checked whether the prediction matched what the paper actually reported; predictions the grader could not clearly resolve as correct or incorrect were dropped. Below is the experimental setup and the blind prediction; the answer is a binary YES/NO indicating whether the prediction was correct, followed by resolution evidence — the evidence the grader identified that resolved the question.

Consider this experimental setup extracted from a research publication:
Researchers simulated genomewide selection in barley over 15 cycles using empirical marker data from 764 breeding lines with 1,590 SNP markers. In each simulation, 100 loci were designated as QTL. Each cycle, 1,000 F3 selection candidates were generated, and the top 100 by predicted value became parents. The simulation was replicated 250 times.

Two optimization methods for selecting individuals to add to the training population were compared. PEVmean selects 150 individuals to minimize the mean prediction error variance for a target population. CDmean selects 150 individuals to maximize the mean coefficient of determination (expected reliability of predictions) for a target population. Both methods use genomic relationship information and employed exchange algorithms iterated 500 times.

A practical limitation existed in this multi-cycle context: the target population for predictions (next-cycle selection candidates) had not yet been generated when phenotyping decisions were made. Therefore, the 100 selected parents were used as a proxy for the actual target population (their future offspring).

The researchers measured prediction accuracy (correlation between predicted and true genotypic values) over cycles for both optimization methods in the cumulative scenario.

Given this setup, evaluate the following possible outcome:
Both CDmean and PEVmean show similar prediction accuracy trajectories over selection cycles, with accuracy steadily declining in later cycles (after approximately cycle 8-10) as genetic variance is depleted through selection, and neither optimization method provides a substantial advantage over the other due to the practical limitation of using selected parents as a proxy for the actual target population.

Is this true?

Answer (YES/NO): NO